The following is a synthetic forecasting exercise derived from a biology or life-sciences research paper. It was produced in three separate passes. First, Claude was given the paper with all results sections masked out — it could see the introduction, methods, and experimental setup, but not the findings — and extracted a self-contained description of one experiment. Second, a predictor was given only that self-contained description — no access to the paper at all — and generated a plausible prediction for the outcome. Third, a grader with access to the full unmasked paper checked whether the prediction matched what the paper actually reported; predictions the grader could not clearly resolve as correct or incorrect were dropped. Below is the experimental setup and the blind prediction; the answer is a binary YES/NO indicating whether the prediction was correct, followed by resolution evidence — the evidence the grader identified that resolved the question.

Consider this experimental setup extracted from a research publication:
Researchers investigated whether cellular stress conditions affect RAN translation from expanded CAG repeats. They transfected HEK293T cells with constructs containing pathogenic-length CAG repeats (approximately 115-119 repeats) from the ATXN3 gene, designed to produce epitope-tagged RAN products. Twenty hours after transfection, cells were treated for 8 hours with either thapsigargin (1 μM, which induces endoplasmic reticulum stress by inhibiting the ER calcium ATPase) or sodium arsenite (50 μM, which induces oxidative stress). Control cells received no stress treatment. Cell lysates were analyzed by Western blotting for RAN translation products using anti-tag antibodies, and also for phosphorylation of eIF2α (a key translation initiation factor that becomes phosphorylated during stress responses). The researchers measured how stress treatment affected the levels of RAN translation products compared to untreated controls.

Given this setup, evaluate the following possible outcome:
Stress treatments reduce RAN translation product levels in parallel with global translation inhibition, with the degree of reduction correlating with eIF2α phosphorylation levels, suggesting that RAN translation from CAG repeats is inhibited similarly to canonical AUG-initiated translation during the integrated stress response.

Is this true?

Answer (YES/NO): NO